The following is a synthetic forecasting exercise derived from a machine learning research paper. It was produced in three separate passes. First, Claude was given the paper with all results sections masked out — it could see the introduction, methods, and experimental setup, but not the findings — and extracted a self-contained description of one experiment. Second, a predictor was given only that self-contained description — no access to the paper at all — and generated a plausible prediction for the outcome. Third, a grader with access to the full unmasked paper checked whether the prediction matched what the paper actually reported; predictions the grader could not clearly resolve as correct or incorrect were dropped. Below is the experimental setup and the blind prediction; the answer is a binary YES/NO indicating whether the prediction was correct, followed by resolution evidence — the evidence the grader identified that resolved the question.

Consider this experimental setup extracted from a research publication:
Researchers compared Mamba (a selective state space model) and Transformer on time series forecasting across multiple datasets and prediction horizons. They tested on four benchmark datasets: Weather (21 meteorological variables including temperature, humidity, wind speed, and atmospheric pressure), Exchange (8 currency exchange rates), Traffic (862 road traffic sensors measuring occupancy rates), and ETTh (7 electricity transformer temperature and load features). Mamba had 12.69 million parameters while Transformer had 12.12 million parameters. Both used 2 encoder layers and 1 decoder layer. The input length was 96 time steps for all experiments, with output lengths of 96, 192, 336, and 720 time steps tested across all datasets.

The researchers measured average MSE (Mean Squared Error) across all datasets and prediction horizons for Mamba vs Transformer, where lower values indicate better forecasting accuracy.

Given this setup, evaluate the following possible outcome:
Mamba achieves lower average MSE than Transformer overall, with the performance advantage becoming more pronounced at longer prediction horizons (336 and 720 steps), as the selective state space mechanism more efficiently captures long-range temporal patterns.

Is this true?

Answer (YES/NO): NO